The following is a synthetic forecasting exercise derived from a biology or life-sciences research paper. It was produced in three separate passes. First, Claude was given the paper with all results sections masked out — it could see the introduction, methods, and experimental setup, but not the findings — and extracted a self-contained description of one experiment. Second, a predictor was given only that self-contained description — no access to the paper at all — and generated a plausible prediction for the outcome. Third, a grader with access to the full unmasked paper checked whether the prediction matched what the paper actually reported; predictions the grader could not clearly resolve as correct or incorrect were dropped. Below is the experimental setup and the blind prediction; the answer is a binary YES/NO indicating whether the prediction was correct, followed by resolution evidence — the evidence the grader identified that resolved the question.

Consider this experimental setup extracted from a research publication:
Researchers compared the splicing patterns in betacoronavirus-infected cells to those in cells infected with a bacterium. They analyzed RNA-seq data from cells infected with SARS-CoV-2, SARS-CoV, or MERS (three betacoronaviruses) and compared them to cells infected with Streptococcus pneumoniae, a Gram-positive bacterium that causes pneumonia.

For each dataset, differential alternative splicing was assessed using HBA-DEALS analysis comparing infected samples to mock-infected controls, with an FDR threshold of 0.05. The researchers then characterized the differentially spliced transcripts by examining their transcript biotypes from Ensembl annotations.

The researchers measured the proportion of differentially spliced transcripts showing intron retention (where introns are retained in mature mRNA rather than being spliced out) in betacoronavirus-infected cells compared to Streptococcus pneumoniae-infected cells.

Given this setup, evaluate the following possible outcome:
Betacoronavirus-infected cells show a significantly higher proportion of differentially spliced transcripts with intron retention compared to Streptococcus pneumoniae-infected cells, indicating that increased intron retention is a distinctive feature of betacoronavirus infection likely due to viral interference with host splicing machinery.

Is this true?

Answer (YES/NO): YES